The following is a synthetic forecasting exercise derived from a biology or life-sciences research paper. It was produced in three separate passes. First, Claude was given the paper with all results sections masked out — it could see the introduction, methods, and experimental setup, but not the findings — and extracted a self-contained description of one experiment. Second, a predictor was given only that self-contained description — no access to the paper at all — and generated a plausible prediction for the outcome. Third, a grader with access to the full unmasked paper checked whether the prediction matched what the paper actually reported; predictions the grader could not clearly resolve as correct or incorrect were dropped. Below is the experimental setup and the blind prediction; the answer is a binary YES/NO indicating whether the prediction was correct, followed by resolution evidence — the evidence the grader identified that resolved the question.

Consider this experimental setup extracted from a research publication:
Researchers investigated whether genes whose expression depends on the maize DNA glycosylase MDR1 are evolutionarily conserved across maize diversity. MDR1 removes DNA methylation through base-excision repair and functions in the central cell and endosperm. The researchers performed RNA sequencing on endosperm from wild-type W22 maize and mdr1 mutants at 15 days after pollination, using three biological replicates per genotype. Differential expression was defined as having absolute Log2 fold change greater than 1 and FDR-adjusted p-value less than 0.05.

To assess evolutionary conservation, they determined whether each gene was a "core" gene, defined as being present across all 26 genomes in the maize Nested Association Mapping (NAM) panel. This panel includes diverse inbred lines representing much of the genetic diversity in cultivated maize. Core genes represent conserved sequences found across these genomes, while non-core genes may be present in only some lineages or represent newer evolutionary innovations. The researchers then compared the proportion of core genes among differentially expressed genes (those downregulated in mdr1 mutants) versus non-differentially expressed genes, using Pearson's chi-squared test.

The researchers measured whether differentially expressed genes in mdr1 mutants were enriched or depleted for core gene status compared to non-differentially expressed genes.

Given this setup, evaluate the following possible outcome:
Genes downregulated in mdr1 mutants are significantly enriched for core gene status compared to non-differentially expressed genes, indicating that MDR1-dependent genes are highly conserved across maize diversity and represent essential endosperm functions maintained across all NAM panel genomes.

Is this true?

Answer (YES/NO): NO